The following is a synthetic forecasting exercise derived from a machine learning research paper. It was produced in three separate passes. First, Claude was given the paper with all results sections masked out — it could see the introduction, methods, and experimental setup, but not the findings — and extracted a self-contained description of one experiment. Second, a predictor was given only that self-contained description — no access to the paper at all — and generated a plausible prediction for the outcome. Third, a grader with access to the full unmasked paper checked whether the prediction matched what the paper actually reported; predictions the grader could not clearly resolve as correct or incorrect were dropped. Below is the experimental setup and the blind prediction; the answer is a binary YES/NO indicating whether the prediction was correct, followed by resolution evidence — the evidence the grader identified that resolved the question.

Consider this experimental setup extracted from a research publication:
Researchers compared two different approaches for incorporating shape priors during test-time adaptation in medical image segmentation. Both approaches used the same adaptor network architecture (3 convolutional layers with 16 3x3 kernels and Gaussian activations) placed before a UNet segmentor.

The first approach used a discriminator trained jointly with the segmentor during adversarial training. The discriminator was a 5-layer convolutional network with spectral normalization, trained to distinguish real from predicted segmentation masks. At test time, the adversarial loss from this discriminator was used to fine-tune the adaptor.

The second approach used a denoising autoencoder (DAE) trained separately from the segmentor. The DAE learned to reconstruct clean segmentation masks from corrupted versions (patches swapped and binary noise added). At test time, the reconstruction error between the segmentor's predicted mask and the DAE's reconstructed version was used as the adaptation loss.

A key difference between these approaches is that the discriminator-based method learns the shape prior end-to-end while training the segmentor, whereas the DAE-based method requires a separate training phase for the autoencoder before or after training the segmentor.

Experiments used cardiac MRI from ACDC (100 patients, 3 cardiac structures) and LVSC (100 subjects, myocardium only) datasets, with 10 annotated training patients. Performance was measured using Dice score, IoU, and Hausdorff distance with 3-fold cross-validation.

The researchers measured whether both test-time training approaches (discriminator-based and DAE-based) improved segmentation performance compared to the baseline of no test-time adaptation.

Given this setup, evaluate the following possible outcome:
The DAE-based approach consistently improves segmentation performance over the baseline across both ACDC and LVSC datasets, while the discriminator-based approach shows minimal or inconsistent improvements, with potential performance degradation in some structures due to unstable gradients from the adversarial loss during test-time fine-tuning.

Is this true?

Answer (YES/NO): NO